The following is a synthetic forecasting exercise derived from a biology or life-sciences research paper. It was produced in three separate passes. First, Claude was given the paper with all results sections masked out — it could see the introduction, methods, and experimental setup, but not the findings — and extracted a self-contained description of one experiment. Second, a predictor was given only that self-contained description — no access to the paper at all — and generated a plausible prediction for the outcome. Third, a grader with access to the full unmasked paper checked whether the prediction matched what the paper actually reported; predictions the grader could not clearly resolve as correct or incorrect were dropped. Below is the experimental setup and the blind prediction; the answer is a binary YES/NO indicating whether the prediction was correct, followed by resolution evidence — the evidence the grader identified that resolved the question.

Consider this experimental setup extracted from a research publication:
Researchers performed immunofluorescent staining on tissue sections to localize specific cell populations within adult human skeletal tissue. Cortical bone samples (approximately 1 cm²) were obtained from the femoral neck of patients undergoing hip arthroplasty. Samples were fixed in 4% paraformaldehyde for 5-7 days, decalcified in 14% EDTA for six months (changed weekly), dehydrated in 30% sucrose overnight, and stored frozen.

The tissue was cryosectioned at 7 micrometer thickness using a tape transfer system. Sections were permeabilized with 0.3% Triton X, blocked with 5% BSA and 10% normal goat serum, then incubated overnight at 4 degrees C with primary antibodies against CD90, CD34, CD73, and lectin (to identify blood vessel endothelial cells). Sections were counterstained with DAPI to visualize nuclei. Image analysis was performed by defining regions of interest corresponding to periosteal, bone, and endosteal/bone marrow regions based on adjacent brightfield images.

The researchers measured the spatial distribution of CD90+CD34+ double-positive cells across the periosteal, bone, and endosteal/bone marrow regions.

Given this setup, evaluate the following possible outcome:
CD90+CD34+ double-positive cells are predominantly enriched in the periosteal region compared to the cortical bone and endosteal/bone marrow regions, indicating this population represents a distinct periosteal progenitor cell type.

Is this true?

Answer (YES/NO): YES